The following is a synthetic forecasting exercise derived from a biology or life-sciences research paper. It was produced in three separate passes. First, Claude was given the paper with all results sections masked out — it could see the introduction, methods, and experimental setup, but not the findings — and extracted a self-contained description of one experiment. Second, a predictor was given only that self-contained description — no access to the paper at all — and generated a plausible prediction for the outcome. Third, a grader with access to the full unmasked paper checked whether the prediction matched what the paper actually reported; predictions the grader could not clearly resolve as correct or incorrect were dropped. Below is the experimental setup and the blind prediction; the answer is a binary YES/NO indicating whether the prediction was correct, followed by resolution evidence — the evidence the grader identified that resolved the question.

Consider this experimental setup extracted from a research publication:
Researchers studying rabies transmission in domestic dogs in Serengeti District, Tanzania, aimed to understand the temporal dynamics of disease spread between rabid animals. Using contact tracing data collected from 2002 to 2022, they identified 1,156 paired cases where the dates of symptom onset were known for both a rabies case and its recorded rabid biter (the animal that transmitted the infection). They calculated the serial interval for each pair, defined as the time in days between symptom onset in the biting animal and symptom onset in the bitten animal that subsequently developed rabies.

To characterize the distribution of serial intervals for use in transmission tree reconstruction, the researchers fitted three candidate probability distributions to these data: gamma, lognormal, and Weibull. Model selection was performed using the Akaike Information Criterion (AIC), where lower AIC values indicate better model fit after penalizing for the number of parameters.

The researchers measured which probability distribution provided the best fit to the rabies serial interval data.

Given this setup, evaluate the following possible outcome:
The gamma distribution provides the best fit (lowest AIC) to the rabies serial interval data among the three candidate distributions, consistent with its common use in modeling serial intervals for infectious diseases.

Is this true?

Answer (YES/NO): NO